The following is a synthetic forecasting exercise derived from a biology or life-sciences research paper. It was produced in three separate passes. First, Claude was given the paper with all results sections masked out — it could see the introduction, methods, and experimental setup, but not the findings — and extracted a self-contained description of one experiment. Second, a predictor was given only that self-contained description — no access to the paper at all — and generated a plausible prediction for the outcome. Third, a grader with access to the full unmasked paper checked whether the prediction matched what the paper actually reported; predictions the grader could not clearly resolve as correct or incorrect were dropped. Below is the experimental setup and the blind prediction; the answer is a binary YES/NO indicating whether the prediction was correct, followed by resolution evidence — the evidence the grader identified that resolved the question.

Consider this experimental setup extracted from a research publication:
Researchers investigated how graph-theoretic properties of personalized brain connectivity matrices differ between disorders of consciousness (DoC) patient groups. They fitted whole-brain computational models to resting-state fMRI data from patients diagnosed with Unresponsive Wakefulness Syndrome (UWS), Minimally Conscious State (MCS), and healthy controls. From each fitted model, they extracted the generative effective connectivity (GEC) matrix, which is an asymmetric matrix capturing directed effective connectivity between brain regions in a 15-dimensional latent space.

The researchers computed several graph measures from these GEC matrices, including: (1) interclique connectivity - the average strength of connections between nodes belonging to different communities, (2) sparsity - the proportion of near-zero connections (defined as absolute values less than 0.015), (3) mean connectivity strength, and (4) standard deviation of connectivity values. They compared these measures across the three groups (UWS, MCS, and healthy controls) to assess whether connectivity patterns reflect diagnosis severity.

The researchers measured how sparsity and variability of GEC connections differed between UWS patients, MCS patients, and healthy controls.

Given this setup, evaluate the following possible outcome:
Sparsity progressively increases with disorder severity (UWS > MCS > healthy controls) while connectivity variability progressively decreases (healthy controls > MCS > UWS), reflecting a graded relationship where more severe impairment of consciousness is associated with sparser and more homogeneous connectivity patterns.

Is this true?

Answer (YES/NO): NO